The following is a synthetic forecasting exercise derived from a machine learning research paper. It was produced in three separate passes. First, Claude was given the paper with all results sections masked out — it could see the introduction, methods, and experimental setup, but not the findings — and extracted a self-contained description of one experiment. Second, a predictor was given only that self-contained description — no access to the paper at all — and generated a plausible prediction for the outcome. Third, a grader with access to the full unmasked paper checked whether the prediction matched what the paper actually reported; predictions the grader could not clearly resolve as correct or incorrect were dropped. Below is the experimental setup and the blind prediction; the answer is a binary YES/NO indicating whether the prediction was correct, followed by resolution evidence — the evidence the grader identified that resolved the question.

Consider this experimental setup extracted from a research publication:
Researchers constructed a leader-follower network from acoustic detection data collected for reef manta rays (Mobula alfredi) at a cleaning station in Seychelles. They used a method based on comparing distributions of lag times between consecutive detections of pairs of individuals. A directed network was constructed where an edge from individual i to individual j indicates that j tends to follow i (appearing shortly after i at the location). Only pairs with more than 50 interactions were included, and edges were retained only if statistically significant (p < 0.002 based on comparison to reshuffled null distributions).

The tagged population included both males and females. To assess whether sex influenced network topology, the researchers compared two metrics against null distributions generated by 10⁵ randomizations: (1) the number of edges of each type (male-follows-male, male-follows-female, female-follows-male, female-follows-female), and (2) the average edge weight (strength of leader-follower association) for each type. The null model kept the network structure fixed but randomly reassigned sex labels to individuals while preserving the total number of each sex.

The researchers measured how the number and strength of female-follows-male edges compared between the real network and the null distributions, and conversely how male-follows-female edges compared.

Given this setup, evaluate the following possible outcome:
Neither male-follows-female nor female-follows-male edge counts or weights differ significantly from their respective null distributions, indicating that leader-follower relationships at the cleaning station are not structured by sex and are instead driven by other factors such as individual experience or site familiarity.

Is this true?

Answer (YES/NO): NO